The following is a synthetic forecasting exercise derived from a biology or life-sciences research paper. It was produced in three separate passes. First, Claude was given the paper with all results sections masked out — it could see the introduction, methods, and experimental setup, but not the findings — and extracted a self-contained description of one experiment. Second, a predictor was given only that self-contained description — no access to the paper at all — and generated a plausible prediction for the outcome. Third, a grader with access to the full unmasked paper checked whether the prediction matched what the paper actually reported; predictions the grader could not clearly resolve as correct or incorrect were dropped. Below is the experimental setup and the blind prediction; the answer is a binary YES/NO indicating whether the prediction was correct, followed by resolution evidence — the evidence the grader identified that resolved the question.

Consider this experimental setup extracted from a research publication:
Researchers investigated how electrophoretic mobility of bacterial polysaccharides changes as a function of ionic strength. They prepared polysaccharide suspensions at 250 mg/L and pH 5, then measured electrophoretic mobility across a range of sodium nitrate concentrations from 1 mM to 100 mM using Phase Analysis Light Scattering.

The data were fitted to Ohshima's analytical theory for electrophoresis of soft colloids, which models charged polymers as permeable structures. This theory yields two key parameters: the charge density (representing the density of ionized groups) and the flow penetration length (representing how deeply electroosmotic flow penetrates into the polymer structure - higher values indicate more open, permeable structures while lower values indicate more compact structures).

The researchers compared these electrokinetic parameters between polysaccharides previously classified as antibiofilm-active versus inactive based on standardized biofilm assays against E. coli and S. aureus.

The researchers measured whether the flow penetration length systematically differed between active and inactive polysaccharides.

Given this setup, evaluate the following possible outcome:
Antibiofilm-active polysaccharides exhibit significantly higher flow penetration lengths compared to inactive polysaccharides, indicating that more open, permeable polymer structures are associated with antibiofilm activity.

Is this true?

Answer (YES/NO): NO